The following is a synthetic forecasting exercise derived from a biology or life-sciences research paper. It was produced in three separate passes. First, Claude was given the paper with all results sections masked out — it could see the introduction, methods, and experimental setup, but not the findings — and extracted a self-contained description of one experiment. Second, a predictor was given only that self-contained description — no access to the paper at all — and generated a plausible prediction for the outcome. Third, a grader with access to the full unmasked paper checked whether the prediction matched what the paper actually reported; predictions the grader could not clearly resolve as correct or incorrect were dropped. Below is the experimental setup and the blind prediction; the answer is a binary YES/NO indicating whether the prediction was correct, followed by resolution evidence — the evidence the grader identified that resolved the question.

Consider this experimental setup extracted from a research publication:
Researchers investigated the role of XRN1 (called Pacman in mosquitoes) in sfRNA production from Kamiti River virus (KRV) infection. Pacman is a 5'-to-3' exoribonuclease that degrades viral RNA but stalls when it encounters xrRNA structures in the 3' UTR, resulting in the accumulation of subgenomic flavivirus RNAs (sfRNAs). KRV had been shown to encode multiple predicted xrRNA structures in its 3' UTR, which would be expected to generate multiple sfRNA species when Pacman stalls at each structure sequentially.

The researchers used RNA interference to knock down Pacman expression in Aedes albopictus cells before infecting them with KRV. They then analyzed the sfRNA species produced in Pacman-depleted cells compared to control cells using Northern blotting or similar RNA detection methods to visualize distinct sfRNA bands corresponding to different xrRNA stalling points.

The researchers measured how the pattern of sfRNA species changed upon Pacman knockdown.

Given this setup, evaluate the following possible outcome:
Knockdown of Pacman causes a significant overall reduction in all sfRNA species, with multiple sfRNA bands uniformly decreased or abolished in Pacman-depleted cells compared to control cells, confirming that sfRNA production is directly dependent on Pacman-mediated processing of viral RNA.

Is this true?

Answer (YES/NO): NO